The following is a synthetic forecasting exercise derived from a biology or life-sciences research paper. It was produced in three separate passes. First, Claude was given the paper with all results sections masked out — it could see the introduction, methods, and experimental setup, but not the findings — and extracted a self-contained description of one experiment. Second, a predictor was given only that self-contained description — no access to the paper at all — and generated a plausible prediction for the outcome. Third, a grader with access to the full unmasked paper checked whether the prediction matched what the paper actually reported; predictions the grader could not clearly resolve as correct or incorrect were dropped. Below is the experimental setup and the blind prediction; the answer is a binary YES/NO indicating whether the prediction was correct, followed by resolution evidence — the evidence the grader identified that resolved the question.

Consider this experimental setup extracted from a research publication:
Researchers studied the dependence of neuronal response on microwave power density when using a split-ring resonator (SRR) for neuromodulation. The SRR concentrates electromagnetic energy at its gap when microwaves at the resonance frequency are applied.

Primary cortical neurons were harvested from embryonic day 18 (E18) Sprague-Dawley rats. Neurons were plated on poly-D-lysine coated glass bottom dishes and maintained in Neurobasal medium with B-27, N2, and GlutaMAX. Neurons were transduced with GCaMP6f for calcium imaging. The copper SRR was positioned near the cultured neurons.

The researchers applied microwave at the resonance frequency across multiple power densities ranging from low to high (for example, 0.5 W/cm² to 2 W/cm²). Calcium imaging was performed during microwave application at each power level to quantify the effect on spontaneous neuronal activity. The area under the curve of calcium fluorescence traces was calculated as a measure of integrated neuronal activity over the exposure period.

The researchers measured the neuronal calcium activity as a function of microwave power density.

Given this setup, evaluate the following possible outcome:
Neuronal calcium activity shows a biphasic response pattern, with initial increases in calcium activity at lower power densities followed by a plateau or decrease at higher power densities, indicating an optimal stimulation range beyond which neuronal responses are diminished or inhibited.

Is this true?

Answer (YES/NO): NO